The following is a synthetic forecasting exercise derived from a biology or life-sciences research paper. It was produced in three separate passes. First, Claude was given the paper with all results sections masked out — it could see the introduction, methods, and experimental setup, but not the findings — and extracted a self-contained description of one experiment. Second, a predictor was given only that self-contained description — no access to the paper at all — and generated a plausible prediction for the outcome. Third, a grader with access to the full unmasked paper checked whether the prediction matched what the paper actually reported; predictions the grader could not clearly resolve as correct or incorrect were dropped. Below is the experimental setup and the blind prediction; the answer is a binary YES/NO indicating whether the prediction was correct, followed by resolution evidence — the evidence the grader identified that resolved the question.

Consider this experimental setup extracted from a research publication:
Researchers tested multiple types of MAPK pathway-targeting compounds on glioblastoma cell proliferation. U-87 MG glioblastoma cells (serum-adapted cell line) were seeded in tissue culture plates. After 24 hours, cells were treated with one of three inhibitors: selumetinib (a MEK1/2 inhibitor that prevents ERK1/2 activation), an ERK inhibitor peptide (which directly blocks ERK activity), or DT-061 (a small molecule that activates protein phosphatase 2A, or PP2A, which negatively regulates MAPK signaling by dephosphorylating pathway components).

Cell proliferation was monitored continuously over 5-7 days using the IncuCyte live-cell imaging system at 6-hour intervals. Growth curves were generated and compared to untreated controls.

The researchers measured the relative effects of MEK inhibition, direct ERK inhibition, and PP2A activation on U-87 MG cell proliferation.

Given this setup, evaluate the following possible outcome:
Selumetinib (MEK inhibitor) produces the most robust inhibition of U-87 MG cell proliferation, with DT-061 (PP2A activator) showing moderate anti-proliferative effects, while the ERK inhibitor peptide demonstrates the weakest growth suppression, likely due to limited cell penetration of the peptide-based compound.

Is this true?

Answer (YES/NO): NO